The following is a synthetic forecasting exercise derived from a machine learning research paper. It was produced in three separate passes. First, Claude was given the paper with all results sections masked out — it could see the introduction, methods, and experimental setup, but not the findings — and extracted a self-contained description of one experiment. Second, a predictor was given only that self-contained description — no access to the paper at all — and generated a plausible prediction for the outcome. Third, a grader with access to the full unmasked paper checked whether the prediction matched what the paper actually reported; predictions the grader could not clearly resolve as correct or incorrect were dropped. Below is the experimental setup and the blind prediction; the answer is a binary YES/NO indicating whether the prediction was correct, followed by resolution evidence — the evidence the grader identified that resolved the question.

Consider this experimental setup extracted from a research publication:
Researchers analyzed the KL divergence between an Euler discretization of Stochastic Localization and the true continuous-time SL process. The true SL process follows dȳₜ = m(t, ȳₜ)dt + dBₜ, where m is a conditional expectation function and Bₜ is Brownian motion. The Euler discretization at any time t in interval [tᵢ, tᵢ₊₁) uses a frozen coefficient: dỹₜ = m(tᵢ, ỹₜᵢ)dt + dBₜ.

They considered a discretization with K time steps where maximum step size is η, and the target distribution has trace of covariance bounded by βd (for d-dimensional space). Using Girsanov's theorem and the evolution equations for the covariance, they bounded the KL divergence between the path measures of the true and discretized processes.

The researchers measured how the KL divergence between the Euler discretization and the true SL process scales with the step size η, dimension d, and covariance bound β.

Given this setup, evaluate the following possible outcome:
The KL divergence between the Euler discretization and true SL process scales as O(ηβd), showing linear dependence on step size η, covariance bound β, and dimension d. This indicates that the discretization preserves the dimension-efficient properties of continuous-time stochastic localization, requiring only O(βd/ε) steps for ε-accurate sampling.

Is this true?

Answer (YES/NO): YES